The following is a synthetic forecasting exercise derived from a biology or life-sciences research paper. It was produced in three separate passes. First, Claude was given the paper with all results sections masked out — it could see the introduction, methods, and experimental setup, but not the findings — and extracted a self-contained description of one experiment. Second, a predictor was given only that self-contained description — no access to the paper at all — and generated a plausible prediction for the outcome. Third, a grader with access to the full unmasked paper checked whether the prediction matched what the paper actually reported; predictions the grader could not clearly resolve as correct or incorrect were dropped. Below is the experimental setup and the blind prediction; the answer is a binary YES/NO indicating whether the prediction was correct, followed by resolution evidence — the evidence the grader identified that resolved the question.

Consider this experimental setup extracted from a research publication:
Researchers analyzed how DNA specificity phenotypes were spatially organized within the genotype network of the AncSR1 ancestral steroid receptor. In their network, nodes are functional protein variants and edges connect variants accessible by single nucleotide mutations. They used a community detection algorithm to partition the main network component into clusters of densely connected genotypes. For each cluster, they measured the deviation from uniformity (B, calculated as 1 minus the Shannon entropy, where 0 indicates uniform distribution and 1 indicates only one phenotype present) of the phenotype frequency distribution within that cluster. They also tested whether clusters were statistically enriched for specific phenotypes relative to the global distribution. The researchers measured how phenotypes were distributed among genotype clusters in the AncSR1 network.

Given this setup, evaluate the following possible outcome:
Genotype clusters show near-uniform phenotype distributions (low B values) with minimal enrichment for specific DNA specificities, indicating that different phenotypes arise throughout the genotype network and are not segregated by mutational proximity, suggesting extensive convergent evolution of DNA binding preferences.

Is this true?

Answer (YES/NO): NO